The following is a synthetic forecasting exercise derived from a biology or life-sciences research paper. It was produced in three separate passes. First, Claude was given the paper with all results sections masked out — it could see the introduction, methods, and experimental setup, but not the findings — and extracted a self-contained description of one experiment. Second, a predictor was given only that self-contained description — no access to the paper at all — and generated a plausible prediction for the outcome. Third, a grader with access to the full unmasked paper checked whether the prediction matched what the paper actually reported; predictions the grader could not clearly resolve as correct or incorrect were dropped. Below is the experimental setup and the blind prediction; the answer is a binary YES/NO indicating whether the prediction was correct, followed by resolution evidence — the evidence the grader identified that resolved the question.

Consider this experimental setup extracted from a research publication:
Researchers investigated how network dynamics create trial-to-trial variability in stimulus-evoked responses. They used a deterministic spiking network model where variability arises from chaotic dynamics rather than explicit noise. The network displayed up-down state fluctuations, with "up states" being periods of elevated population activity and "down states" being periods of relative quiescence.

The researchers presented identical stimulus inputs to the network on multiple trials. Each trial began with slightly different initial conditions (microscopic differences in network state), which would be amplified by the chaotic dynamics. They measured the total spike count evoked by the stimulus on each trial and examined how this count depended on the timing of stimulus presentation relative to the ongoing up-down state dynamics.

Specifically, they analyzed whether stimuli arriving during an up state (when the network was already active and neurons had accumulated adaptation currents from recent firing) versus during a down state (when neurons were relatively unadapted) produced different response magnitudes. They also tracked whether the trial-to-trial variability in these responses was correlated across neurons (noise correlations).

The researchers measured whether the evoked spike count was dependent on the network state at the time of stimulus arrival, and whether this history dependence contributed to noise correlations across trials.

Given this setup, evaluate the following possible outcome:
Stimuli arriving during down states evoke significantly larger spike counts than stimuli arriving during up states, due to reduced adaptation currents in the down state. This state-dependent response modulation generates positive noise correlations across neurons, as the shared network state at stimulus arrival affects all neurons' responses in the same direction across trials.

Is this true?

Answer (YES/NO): YES